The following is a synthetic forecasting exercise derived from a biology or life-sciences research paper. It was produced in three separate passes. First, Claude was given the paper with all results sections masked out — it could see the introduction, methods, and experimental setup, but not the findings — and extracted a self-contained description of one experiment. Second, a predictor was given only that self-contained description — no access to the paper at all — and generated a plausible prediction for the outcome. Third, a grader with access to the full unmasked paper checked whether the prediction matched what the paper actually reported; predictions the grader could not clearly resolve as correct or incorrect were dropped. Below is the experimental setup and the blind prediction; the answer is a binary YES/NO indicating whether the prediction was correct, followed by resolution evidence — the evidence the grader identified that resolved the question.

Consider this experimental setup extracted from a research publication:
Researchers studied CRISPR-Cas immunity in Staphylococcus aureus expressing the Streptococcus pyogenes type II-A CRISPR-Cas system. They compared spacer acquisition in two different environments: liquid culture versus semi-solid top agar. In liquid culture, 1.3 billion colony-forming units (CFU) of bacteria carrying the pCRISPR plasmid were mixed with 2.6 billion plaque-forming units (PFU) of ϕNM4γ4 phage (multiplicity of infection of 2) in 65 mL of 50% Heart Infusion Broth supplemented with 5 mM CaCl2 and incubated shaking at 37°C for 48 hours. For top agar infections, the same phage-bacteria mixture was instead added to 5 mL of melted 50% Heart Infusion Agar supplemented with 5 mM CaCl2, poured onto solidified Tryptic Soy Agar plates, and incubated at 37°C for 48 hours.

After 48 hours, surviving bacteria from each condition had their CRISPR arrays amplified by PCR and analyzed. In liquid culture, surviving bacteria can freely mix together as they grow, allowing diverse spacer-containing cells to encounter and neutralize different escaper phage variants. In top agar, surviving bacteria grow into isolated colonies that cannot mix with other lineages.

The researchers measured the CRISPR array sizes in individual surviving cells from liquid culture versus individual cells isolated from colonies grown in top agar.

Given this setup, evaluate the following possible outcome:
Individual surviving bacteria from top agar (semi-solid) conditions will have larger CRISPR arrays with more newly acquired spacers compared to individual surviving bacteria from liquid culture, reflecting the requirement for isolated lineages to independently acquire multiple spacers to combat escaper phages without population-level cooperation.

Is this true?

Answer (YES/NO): YES